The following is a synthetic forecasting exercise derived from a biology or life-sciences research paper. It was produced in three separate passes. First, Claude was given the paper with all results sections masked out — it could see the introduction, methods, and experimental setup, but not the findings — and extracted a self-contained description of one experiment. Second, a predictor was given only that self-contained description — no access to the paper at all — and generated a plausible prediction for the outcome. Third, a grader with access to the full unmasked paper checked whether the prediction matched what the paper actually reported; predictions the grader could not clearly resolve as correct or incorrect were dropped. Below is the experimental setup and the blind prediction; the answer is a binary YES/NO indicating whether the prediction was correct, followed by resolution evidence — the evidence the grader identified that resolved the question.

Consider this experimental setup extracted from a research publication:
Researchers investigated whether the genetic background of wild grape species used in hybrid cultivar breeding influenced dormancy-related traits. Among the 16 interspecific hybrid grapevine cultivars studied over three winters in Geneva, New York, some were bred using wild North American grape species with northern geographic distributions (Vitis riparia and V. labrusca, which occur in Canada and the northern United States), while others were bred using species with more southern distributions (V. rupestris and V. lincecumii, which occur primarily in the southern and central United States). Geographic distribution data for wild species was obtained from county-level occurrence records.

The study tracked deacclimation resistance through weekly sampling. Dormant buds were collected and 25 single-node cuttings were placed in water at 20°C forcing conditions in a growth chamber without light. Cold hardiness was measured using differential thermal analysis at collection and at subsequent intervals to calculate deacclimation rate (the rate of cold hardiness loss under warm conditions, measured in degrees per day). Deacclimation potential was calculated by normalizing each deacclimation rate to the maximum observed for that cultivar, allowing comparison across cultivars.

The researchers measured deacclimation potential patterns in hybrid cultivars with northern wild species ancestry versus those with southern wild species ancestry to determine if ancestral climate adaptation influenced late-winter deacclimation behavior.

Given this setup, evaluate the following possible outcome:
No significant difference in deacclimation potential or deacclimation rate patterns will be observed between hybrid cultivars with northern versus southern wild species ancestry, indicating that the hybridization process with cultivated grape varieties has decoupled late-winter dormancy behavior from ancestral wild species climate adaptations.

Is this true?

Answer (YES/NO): NO